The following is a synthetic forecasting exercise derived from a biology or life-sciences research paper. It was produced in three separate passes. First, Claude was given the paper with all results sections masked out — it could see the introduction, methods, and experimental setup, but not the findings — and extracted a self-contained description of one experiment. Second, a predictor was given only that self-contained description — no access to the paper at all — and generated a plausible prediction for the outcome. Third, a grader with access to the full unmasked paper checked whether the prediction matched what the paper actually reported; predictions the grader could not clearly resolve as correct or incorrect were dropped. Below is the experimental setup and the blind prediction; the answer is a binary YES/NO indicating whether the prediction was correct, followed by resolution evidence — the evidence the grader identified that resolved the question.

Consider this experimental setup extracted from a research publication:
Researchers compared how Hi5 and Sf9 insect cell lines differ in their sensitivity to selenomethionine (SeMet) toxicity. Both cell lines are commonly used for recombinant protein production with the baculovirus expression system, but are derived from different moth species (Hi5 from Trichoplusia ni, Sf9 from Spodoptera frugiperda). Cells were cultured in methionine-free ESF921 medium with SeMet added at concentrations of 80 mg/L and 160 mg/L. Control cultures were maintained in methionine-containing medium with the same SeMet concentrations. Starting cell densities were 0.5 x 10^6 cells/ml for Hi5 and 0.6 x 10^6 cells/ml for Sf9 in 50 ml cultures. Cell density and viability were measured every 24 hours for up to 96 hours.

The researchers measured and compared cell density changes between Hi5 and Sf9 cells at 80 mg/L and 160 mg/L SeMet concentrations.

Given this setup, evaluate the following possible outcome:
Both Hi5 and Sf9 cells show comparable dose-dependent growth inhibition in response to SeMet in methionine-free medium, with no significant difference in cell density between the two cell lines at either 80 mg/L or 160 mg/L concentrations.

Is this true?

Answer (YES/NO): NO